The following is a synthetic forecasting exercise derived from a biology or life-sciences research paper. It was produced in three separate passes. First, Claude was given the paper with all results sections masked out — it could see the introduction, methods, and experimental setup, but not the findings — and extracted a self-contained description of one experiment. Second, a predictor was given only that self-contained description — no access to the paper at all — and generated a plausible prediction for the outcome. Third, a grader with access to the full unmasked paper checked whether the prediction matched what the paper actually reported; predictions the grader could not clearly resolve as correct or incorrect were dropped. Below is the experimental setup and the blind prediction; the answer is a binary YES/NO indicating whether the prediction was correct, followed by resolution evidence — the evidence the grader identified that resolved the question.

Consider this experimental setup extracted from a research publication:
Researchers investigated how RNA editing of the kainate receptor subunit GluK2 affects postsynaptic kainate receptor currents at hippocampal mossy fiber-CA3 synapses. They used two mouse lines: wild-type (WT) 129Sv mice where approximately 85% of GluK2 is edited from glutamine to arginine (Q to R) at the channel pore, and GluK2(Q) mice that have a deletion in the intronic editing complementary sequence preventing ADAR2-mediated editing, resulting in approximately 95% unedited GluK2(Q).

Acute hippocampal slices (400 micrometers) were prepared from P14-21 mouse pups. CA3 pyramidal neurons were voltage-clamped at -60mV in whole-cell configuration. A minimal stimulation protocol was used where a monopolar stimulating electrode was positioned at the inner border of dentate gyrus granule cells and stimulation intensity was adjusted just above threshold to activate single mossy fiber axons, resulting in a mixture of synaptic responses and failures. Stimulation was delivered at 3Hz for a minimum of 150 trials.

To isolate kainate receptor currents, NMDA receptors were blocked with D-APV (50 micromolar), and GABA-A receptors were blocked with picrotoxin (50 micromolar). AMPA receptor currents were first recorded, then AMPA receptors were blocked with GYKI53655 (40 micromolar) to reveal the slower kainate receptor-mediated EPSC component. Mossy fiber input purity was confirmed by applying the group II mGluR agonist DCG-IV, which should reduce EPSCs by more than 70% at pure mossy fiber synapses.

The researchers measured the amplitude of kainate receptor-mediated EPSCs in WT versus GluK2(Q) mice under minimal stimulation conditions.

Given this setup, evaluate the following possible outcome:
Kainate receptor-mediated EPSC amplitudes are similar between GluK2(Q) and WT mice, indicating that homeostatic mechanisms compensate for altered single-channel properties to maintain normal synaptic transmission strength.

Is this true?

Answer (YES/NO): NO